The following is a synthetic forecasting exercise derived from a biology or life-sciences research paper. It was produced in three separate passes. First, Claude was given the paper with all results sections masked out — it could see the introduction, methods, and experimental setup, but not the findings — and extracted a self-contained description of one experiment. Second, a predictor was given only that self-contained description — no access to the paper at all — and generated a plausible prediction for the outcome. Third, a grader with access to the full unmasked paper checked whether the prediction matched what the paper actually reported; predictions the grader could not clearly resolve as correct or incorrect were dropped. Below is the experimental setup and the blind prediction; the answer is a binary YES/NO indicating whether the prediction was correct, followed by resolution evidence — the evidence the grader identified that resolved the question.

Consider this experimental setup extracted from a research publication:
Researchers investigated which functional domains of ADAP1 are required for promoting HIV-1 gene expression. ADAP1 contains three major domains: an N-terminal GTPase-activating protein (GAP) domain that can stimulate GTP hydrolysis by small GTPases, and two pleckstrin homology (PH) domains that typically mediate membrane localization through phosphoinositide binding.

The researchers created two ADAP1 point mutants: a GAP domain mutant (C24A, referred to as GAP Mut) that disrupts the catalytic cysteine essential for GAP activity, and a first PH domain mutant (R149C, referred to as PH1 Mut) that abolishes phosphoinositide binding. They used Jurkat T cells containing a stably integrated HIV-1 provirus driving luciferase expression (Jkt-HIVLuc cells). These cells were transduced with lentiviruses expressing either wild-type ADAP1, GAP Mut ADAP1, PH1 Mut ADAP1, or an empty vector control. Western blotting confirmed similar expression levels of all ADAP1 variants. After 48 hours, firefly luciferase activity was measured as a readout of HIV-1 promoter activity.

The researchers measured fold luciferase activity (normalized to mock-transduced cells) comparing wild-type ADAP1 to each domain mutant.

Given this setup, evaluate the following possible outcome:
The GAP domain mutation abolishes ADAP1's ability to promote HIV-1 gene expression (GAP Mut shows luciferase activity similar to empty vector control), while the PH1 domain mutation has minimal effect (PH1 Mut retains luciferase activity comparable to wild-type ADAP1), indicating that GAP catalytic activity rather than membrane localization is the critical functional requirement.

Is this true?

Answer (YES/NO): NO